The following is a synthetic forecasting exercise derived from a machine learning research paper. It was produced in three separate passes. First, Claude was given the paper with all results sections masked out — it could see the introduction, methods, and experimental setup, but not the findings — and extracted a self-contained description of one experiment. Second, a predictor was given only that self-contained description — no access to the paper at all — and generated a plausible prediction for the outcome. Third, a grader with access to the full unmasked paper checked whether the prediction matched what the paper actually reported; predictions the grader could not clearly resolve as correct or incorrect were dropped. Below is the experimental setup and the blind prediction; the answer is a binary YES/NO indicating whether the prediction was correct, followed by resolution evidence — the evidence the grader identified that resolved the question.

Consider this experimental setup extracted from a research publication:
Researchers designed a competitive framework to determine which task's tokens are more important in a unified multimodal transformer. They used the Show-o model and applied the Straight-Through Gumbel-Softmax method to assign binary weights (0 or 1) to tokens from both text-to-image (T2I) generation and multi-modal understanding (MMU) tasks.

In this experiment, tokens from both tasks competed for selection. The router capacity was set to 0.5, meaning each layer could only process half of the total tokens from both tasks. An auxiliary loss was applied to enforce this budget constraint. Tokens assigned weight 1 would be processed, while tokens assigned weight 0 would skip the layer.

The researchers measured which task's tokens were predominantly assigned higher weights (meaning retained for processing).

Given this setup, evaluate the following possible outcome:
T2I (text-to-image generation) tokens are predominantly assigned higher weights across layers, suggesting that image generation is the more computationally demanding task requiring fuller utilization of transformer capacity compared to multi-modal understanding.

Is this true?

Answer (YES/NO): YES